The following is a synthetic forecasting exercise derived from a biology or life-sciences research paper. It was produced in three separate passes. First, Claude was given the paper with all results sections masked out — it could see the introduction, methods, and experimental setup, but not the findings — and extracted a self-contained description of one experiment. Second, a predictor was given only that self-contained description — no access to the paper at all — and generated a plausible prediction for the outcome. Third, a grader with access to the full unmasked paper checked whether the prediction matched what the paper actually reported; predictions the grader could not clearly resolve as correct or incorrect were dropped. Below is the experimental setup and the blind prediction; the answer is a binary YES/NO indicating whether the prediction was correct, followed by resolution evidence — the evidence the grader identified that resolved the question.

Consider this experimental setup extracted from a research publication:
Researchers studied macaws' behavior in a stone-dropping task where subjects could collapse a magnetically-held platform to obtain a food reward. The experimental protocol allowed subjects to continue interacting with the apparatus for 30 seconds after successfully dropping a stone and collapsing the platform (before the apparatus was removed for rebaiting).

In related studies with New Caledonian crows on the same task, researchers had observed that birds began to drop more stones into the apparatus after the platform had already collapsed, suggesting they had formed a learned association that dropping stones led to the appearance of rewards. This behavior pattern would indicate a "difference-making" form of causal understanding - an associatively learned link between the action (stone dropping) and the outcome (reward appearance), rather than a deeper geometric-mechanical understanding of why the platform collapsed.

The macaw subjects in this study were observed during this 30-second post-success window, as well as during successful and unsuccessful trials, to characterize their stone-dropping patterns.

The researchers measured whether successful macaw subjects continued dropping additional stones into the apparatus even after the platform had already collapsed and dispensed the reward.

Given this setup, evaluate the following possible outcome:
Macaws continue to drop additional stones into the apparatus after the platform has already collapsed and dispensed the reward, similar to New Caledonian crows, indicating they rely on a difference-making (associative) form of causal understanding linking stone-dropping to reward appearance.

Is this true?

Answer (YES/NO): YES